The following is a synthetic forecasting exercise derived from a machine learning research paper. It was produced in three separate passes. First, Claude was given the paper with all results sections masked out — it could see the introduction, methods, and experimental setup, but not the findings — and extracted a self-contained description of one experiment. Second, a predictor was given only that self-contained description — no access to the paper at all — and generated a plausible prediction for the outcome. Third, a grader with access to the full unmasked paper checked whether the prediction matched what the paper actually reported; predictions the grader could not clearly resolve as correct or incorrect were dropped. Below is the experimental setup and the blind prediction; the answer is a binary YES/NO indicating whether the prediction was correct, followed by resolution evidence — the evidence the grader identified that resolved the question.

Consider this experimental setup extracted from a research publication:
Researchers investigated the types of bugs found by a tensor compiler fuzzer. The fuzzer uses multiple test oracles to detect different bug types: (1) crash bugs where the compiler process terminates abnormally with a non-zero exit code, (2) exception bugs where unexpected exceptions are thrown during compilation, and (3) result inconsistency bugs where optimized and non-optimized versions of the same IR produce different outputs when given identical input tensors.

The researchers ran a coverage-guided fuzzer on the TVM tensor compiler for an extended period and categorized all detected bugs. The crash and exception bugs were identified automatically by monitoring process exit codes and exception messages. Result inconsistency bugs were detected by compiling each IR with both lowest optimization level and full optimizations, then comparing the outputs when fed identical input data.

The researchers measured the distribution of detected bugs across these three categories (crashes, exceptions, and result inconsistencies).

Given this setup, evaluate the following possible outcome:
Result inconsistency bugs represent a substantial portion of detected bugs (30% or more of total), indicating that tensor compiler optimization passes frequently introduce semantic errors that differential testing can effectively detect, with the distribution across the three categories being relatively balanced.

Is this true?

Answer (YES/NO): NO